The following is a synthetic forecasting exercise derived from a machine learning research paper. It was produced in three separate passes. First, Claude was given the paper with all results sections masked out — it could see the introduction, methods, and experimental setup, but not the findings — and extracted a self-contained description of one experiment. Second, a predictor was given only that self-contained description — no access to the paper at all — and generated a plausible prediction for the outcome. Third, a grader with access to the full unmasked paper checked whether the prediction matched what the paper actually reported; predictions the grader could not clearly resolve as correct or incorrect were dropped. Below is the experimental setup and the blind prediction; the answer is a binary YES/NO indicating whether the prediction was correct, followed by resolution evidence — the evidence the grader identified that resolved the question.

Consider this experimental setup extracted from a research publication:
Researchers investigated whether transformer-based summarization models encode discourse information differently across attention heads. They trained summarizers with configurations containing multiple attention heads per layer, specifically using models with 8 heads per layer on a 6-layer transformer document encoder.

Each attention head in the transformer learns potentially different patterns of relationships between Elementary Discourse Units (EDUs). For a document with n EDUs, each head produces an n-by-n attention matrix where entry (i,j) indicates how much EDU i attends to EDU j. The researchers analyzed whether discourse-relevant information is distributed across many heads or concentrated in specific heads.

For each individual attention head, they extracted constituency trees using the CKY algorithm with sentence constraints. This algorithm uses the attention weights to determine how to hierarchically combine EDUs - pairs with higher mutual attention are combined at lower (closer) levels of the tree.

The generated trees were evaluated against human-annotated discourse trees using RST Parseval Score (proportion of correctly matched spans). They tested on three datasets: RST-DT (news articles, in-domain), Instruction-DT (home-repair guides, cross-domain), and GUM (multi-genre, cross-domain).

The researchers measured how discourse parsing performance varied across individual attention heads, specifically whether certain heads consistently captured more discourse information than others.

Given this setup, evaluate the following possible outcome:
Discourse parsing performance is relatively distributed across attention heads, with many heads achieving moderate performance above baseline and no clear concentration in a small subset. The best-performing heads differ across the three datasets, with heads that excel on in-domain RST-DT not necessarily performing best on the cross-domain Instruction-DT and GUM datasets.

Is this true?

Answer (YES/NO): NO